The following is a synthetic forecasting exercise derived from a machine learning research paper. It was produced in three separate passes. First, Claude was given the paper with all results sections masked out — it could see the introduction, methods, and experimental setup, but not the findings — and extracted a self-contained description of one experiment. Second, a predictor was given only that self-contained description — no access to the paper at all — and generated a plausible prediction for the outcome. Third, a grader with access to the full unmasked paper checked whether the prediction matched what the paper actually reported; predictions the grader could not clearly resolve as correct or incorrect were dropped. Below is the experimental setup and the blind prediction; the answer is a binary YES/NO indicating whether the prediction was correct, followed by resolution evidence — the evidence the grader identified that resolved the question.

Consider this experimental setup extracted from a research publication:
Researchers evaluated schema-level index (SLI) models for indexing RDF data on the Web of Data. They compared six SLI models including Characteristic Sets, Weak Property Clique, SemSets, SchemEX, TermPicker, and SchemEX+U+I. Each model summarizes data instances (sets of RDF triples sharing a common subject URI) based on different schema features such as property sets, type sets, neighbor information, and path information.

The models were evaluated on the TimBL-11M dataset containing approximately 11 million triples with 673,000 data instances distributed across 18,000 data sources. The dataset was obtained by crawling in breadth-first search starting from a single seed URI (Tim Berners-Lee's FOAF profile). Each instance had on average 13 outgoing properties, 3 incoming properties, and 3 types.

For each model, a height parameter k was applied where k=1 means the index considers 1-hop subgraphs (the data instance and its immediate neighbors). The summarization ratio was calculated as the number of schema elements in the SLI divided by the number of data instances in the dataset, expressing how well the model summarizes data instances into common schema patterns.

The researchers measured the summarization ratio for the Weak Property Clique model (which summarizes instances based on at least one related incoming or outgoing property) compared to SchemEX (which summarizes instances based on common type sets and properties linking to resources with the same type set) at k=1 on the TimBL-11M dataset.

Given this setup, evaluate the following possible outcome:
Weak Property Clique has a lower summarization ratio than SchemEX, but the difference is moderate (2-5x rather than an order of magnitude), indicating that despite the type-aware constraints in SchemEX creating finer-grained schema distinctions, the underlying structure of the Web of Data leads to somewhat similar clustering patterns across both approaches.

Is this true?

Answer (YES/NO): NO